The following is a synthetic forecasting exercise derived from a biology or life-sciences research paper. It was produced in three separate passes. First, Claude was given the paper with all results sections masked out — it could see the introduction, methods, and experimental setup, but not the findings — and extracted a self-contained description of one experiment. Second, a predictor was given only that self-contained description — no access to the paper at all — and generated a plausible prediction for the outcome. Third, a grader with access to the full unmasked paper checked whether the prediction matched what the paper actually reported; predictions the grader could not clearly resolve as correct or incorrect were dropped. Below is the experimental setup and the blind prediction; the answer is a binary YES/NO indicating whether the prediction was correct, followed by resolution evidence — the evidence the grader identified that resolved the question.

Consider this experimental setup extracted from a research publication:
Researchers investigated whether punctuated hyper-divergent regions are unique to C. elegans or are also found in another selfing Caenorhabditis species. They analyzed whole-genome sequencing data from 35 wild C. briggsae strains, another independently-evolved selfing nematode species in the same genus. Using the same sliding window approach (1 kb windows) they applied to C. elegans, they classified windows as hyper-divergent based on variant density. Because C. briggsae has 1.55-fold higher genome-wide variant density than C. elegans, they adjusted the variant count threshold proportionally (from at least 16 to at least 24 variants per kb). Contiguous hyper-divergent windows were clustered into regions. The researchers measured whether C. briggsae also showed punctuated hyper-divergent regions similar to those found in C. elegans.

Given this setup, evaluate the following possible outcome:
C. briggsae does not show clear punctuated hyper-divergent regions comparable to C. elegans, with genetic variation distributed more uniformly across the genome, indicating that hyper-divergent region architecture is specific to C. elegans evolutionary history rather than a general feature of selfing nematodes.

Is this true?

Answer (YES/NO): NO